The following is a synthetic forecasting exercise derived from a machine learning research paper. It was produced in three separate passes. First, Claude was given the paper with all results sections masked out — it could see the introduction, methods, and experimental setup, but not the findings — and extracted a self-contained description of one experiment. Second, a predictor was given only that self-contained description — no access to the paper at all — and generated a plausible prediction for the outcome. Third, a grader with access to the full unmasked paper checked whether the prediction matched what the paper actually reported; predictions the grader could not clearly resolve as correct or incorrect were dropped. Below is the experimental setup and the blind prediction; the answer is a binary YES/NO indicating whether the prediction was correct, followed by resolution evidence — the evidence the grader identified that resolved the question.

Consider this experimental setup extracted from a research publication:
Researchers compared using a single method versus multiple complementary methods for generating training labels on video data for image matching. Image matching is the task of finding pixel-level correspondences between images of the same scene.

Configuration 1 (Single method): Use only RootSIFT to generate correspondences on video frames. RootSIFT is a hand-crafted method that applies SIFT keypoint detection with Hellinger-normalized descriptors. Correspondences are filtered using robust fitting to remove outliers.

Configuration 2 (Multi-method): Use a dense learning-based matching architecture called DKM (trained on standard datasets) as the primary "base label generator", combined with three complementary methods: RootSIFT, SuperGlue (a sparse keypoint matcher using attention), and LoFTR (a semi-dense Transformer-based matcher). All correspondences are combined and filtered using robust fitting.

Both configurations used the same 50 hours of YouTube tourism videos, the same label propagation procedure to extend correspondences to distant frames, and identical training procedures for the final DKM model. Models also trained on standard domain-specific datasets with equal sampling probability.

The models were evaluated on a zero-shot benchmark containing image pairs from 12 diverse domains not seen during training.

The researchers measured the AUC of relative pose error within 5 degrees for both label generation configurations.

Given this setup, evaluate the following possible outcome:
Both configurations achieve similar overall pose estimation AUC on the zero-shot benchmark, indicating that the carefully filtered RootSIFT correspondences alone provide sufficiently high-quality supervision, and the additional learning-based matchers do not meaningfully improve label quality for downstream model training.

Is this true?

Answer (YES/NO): YES